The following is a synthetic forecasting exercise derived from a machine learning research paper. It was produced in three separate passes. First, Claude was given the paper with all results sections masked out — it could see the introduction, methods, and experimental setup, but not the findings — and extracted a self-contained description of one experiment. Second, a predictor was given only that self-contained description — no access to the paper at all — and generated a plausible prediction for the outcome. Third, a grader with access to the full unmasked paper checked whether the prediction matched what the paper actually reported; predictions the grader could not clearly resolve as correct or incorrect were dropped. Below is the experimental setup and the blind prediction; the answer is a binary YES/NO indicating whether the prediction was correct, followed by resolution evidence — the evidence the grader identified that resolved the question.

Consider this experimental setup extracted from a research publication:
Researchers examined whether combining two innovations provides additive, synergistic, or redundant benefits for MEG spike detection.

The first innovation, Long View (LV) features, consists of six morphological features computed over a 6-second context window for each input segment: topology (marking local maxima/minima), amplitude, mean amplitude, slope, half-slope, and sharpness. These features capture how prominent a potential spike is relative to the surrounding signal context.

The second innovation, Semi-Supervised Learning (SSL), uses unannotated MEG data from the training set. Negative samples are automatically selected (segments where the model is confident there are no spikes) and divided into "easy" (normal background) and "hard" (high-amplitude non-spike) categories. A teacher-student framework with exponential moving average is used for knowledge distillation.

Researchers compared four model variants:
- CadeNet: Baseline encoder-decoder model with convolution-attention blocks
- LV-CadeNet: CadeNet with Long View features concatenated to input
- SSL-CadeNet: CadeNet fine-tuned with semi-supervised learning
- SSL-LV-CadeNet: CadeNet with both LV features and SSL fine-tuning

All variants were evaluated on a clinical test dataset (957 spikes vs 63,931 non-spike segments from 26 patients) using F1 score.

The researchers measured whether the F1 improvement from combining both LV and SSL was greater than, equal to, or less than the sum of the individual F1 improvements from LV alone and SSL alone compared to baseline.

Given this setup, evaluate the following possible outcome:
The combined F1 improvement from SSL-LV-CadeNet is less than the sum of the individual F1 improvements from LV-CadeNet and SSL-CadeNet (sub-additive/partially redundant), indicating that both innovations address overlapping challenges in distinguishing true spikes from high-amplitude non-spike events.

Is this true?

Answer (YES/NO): YES